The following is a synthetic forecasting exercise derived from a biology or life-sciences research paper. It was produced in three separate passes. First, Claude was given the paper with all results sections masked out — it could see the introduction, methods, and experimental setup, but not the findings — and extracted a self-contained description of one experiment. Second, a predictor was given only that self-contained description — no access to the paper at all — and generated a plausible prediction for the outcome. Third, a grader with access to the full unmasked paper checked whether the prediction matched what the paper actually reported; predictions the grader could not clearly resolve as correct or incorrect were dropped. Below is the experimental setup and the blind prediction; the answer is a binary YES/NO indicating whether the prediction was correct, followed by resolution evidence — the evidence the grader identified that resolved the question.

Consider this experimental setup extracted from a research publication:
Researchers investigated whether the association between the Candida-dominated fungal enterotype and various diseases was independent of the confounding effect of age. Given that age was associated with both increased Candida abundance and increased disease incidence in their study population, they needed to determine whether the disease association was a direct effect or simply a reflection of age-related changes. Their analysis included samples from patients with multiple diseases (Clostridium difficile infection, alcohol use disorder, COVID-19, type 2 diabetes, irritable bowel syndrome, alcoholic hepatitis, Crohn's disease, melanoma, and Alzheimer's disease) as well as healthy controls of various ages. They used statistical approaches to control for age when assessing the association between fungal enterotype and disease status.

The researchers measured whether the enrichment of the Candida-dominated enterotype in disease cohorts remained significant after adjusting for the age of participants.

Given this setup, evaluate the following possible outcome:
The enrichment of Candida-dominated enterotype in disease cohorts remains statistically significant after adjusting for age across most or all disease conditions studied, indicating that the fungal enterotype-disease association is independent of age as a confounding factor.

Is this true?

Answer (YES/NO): NO